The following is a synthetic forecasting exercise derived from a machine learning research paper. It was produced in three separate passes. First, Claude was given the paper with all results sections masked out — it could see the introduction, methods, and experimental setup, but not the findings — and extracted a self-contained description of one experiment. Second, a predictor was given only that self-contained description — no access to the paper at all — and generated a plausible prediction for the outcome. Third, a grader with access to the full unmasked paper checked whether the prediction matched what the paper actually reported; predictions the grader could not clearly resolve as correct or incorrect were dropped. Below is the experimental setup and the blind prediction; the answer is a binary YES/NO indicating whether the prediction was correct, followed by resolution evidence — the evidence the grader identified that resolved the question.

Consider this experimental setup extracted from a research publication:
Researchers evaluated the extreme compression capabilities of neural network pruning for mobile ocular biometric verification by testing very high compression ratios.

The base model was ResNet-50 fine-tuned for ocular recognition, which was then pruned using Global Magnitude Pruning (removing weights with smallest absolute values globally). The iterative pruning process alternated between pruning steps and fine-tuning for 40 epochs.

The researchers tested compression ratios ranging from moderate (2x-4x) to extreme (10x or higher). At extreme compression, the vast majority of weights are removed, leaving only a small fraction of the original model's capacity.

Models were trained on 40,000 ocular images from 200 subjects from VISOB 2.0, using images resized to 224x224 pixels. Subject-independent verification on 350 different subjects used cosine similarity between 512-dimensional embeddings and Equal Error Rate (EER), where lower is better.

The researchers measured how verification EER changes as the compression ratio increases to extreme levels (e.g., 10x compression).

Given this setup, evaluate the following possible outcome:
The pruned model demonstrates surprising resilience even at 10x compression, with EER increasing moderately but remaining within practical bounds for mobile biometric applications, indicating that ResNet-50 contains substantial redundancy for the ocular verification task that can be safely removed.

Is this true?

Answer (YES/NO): NO